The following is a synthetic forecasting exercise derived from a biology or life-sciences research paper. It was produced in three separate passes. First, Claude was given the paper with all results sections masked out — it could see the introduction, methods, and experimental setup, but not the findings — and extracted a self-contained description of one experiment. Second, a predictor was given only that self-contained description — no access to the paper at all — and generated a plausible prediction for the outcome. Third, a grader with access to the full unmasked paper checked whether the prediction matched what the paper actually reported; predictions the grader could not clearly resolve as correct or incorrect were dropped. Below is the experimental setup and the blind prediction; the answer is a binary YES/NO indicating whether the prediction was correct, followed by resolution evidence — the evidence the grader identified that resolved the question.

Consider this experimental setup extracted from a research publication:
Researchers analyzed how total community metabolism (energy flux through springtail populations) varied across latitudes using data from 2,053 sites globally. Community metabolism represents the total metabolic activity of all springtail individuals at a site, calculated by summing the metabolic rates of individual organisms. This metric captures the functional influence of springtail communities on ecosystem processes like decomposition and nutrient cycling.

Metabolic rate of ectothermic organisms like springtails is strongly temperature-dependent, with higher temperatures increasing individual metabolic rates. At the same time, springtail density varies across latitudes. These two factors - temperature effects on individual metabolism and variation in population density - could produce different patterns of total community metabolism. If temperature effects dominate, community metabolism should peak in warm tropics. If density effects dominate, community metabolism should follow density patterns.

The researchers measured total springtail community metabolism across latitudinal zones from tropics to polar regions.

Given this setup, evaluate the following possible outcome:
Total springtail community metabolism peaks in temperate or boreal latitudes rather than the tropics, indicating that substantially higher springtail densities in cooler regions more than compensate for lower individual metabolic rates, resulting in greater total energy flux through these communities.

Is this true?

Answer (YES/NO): NO